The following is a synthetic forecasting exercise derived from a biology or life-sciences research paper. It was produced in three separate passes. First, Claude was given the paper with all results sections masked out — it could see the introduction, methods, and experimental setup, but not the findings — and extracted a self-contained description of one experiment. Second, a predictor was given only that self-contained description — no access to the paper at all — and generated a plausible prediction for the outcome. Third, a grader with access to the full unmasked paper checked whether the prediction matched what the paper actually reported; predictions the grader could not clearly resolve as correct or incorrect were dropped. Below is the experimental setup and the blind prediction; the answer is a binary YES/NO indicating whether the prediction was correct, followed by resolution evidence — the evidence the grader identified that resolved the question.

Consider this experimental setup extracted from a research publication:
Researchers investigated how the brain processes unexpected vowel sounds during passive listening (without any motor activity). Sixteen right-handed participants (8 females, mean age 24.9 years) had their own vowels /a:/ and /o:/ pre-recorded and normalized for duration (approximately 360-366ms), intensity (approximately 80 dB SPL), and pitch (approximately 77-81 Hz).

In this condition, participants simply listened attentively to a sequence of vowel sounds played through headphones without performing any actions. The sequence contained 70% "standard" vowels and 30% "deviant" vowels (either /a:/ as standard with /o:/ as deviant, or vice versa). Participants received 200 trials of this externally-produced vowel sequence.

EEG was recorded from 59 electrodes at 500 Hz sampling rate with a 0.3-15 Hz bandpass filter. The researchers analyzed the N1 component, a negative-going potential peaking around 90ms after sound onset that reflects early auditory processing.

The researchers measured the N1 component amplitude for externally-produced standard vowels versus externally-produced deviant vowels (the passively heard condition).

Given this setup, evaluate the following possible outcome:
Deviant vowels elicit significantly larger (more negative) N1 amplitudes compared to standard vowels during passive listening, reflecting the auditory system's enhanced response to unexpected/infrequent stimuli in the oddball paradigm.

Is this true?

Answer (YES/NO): NO